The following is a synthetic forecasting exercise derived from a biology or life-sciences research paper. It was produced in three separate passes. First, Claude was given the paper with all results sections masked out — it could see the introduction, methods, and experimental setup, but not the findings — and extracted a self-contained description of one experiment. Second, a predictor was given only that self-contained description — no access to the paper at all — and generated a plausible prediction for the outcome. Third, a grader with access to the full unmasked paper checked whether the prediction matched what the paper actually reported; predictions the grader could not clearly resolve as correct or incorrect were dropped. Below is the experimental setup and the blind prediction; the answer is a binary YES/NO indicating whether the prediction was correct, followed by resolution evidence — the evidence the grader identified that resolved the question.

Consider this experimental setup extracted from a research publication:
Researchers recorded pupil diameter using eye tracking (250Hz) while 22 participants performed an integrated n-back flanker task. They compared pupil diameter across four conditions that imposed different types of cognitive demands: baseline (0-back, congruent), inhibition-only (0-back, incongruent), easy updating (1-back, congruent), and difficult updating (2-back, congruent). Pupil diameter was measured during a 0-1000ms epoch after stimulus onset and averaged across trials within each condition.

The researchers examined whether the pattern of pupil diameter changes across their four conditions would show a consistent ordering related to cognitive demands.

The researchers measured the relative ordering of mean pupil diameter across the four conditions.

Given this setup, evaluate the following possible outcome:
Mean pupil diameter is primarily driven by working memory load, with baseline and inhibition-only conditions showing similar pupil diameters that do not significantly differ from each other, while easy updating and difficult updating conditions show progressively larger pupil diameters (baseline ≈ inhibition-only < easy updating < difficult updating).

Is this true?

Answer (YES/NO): NO